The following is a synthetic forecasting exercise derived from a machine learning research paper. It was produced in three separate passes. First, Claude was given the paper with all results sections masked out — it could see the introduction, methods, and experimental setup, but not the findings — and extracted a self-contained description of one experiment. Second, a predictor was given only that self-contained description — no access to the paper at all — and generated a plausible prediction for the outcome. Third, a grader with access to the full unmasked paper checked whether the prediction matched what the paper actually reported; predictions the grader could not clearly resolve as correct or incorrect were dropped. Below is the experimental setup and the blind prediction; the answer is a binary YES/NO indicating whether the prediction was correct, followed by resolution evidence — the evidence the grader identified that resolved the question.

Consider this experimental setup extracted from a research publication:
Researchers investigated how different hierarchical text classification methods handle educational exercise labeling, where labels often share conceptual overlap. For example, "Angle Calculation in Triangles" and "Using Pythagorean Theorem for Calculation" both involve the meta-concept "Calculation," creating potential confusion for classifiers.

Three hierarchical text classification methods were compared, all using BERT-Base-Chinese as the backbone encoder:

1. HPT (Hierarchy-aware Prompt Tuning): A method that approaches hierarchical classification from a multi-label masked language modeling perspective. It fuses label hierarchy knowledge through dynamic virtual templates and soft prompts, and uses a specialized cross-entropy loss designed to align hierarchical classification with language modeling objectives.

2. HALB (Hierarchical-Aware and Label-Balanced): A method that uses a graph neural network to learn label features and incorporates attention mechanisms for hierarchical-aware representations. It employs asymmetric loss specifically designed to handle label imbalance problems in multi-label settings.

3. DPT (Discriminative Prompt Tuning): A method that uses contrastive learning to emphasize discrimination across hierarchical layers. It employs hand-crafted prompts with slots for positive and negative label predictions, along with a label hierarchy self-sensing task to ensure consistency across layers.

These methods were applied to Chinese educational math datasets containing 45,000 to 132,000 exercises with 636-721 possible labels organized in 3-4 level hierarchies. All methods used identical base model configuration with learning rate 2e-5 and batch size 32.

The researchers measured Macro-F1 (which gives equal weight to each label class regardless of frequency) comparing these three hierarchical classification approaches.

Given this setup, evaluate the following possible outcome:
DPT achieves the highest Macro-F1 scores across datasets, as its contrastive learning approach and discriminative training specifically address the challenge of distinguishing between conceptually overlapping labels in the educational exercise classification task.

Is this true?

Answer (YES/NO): NO